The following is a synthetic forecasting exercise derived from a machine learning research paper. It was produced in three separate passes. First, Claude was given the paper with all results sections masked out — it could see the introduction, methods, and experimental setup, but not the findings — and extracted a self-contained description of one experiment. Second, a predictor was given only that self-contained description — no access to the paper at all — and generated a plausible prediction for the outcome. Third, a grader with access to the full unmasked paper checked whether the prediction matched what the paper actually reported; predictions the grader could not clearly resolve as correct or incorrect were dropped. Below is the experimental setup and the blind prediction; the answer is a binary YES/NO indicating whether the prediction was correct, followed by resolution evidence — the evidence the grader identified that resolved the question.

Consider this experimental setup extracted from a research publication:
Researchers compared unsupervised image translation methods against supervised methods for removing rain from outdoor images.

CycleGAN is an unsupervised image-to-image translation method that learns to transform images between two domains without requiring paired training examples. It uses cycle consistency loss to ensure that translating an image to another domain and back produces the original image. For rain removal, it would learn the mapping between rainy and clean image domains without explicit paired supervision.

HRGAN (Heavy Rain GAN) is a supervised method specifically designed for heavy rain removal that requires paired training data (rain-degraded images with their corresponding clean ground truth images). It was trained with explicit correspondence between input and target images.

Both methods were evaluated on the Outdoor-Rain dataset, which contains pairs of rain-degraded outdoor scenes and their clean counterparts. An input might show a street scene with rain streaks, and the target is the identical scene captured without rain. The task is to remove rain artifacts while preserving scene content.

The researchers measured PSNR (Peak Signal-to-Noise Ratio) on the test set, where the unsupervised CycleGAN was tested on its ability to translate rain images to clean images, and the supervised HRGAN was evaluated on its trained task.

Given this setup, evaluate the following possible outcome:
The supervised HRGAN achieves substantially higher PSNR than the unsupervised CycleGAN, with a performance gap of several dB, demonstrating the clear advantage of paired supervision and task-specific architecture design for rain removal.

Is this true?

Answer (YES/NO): YES